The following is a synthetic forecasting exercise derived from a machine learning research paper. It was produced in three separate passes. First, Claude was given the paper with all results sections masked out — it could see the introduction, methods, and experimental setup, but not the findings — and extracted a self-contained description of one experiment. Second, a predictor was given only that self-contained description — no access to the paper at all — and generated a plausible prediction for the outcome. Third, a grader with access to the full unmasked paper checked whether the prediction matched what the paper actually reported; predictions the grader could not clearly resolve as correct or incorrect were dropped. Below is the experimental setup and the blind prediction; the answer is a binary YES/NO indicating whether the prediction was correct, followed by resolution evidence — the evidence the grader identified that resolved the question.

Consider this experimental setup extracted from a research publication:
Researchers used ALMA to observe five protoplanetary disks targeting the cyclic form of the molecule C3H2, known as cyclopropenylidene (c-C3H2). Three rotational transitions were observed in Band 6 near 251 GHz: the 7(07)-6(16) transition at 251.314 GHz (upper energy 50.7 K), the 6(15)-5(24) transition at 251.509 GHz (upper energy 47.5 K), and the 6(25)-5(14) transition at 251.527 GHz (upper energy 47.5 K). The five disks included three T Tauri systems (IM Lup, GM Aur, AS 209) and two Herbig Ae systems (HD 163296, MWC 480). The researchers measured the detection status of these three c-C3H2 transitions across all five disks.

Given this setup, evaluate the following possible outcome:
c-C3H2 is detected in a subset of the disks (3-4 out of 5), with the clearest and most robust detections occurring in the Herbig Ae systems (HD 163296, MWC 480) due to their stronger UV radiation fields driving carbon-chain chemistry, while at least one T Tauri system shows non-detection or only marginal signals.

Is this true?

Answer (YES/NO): NO